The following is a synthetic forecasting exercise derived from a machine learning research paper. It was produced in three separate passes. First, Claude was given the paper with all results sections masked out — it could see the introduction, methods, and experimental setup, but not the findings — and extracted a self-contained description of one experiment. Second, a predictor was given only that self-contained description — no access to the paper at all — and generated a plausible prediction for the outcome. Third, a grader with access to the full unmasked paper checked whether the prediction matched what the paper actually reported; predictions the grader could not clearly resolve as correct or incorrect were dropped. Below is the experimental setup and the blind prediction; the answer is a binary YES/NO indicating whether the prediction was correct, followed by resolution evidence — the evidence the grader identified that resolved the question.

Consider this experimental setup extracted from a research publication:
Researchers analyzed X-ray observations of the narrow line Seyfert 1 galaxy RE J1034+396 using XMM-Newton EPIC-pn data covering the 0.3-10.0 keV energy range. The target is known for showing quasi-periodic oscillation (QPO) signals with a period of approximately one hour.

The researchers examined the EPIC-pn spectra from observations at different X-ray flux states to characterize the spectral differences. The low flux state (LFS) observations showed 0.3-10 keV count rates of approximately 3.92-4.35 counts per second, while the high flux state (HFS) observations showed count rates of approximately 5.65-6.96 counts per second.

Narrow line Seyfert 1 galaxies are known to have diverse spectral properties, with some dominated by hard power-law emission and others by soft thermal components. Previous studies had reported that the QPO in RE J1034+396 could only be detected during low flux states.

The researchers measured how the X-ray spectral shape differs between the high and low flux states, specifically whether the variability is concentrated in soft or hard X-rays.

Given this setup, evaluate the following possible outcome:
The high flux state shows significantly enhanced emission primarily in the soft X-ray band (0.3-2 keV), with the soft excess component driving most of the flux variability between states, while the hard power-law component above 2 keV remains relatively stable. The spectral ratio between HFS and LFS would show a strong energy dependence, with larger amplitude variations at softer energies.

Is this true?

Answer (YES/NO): YES